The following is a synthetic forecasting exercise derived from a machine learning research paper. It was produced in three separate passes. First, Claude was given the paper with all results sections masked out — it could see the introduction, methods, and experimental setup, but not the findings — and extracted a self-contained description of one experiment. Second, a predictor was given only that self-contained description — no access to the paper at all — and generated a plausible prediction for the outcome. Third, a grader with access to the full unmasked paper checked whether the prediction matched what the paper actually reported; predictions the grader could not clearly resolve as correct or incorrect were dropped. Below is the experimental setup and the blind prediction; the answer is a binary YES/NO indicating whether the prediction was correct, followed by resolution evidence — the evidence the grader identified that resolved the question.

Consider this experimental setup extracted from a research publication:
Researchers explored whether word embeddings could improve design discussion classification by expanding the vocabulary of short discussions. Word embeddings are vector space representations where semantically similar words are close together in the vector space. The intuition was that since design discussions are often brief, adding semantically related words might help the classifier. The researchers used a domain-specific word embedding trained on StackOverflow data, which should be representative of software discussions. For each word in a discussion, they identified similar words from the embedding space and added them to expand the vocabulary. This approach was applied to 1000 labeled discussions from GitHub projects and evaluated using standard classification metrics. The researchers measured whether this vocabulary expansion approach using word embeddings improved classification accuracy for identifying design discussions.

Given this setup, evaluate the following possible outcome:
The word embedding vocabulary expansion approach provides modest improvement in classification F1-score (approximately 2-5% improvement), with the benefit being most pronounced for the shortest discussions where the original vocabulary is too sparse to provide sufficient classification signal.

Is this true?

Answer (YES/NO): NO